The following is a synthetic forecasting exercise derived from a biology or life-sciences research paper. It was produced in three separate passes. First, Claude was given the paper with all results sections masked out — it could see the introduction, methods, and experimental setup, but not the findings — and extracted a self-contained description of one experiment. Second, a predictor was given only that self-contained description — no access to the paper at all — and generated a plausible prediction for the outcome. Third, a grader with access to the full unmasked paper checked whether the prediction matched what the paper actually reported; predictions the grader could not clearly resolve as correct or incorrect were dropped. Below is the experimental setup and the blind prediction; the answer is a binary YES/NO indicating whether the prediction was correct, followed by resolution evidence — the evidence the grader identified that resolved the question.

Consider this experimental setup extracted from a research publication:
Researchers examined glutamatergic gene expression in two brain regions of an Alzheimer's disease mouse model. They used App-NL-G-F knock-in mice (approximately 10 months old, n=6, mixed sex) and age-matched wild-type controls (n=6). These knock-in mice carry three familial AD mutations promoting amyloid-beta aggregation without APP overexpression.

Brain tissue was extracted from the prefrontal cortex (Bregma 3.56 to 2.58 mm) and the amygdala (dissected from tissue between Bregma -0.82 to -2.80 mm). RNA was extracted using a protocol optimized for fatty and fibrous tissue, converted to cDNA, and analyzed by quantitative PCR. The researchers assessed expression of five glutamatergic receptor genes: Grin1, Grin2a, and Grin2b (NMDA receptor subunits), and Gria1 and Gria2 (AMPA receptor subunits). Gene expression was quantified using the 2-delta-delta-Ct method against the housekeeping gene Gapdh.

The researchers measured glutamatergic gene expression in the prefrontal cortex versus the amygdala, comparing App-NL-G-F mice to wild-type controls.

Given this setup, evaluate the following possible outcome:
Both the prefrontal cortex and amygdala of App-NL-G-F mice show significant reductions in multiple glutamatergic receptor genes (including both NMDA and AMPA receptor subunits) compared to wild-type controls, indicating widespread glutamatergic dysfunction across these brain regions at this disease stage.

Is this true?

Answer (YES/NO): NO